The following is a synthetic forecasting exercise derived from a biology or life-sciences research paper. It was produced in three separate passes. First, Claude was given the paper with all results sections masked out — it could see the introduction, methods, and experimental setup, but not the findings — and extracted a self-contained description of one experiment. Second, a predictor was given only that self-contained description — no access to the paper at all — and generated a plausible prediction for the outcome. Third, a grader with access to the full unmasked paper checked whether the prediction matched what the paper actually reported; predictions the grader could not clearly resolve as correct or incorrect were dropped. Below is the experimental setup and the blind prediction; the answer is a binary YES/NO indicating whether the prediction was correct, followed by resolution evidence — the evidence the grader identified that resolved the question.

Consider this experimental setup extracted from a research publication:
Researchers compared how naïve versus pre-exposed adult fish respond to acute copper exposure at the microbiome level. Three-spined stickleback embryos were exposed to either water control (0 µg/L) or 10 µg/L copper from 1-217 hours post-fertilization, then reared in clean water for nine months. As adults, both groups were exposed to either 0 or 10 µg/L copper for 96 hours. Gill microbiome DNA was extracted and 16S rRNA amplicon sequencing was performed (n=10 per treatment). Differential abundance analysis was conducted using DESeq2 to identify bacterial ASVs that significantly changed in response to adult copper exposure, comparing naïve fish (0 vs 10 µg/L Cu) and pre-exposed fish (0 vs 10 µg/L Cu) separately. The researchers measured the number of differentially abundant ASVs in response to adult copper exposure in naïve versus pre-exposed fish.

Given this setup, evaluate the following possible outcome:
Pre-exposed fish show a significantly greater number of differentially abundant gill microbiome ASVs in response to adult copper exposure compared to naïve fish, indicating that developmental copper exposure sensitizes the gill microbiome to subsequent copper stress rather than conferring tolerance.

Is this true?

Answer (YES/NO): NO